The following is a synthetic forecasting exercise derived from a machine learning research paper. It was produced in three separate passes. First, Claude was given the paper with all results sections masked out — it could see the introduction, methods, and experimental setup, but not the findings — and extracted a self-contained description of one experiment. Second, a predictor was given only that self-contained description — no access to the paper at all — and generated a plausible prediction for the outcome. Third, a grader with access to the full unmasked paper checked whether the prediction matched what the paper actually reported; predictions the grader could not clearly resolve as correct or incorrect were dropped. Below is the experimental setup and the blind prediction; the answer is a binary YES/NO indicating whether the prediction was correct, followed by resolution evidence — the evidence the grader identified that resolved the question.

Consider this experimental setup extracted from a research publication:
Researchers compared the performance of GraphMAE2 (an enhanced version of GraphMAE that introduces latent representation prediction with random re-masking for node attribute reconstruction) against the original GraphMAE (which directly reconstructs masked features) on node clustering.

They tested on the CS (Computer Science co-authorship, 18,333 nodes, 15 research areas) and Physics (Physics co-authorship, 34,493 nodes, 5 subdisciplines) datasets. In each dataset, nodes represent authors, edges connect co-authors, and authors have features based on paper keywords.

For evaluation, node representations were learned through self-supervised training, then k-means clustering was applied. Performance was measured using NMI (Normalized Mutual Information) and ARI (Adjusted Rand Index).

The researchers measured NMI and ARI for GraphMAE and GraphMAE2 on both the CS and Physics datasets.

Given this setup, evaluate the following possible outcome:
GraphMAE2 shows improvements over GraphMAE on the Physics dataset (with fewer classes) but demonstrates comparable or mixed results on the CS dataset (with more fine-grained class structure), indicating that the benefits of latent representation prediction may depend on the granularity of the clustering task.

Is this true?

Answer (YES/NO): NO